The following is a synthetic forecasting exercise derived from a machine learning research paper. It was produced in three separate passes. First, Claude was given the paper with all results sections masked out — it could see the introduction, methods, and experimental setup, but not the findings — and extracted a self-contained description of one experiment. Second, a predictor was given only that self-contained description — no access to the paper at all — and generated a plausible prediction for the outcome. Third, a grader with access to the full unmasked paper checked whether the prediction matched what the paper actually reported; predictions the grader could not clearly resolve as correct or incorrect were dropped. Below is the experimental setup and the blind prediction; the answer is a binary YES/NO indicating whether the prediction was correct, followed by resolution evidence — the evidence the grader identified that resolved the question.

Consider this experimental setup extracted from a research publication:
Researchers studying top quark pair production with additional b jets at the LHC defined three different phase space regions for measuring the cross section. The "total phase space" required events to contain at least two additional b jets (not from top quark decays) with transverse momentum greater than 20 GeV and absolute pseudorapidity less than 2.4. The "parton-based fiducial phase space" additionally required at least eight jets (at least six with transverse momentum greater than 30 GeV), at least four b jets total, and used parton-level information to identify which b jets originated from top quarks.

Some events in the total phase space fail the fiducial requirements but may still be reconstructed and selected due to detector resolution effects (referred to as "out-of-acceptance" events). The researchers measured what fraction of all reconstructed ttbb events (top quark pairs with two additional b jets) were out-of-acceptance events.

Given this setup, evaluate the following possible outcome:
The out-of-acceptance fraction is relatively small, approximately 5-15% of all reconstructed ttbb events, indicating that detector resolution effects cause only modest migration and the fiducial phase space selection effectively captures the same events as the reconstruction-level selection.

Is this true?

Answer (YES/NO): NO